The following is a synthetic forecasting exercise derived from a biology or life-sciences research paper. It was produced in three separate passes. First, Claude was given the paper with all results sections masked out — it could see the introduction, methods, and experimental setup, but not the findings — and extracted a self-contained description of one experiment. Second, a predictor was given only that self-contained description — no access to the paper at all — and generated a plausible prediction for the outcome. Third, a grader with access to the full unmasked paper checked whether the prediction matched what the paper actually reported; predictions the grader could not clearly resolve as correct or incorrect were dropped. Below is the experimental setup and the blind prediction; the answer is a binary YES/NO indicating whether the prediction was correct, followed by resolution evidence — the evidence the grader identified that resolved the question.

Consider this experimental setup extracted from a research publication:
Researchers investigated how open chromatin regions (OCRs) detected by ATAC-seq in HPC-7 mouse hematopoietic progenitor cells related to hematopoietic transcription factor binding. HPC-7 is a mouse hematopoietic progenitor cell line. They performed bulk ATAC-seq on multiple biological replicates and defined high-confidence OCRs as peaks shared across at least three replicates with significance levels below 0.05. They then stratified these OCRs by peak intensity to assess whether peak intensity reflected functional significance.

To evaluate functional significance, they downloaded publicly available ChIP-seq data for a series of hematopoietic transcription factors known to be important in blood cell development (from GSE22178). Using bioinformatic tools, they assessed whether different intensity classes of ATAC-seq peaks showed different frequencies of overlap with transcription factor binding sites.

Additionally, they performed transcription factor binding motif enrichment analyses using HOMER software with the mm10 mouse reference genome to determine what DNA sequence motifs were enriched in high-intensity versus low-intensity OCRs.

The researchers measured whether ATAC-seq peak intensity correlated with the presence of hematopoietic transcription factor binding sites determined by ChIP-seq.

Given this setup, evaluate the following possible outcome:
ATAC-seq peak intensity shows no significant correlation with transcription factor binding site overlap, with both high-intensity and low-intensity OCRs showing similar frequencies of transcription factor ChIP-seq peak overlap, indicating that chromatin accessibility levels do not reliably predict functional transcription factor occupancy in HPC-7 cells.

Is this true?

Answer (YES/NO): NO